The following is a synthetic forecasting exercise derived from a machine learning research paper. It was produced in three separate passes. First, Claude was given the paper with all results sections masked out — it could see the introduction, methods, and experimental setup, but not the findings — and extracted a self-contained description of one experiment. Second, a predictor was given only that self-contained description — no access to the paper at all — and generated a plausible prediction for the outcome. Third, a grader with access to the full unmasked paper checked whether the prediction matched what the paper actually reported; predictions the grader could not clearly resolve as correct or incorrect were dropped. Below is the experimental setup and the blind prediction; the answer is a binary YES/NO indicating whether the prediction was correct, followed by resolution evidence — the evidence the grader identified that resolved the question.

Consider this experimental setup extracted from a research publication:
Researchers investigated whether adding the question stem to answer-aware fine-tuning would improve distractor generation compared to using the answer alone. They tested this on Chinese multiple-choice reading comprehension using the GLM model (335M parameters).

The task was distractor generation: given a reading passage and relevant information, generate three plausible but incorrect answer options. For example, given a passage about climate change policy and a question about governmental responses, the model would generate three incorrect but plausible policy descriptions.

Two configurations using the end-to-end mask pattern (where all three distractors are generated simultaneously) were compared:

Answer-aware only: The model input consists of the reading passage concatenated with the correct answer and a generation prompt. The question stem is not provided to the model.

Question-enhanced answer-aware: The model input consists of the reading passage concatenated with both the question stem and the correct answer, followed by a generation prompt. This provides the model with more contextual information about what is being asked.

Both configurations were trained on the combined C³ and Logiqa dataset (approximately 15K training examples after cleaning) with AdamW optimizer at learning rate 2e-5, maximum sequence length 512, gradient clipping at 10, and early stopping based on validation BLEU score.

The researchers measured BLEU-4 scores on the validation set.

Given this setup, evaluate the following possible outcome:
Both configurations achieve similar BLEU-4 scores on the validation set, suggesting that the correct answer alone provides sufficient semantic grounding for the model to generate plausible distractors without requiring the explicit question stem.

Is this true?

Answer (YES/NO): NO